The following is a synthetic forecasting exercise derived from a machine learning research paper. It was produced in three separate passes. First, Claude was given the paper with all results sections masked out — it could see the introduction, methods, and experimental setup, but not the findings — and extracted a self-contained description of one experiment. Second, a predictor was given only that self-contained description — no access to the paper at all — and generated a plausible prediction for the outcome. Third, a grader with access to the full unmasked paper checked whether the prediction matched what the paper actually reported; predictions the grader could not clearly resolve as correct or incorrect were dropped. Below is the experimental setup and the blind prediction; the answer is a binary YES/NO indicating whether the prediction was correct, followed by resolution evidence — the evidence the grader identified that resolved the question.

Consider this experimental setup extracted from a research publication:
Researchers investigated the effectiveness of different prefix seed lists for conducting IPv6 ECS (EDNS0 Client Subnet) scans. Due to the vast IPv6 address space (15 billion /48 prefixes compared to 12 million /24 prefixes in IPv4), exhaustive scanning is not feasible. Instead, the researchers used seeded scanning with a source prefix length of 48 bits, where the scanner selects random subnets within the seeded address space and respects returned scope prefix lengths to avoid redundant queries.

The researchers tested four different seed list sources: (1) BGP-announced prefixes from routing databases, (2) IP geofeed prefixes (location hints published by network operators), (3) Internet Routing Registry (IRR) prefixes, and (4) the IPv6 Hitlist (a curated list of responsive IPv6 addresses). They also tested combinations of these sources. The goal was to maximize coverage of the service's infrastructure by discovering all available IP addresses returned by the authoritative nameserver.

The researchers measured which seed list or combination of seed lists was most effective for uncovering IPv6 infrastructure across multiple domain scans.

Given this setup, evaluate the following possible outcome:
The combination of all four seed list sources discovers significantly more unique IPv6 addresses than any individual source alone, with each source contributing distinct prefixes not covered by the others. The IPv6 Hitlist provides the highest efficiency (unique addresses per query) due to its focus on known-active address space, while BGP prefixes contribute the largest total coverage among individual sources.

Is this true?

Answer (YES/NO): NO